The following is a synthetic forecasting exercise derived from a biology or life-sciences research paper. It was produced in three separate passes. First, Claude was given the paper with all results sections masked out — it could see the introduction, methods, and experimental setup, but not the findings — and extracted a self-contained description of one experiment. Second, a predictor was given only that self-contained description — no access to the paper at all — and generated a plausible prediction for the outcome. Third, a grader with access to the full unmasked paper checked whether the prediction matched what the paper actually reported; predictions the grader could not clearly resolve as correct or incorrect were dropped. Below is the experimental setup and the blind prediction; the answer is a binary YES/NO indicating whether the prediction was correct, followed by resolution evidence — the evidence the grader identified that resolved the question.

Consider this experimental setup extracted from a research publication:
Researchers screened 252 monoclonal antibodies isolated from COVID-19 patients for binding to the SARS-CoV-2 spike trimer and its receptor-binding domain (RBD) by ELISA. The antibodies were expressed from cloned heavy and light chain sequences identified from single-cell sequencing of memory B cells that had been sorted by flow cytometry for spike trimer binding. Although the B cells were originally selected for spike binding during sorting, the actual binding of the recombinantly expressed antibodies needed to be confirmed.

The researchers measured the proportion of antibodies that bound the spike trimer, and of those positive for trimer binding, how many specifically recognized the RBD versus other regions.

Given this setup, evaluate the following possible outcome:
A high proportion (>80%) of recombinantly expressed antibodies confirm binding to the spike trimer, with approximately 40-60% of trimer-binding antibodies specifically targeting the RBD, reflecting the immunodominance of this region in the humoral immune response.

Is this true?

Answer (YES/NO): NO